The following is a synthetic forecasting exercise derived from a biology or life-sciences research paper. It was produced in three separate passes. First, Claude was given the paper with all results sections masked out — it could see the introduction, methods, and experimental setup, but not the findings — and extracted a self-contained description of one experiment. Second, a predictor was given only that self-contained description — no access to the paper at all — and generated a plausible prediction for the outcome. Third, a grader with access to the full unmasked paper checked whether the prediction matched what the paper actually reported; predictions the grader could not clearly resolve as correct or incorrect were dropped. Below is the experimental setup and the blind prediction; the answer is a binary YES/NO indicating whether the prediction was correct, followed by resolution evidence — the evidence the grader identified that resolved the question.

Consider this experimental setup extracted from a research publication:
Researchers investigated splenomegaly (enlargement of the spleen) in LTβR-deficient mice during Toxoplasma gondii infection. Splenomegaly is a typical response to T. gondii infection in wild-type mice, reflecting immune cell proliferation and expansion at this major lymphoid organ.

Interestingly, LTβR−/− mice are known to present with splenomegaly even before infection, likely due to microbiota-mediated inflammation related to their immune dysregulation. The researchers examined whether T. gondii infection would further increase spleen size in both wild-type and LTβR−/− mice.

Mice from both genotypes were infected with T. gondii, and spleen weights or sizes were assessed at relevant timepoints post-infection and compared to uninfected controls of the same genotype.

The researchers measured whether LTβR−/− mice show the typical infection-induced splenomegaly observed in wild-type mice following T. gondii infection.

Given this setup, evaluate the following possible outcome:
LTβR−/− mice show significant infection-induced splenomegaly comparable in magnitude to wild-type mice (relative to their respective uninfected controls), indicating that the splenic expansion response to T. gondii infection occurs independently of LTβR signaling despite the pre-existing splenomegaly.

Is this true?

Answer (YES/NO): NO